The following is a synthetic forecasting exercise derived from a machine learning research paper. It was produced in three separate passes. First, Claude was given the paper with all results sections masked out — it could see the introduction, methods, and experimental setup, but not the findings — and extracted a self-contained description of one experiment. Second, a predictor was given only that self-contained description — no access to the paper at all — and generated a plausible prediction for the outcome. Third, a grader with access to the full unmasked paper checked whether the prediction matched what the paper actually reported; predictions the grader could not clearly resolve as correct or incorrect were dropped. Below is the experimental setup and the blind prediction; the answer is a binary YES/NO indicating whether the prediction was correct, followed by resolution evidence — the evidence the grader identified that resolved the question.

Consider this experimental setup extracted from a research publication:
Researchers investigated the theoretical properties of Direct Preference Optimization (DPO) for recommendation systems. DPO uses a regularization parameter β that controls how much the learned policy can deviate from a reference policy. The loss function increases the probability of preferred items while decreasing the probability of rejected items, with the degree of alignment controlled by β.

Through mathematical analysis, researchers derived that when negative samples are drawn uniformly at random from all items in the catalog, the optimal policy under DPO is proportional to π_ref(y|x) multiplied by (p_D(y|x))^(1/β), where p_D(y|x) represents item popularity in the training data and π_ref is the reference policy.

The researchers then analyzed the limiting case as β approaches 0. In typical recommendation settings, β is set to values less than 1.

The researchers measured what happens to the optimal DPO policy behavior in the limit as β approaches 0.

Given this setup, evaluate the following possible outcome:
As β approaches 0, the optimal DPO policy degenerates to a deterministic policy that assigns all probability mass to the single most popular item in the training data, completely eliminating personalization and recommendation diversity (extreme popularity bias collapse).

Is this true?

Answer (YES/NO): NO